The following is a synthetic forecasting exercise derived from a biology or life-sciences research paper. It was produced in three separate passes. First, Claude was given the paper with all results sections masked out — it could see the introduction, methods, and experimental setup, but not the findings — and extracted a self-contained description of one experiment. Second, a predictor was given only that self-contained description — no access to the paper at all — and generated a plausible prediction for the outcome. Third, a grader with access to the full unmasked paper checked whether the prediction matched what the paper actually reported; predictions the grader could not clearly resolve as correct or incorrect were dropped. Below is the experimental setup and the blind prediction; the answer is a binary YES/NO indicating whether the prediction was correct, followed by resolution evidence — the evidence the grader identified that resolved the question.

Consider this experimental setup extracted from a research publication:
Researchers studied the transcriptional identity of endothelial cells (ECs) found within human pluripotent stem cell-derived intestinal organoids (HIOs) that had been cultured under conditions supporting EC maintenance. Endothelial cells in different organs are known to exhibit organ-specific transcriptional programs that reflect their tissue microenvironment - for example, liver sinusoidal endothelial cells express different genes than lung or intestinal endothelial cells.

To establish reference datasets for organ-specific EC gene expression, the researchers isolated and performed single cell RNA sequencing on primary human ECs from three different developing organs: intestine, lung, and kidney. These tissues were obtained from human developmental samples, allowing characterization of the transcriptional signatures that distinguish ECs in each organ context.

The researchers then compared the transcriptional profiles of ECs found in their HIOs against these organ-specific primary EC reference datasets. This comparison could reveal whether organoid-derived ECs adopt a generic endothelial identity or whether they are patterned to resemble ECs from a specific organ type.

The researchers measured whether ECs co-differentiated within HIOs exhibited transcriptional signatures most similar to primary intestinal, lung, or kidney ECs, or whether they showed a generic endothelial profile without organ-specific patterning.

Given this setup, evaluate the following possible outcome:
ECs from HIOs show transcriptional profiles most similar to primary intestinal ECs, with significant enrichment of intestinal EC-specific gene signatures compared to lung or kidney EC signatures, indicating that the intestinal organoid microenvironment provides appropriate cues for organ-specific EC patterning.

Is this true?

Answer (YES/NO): YES